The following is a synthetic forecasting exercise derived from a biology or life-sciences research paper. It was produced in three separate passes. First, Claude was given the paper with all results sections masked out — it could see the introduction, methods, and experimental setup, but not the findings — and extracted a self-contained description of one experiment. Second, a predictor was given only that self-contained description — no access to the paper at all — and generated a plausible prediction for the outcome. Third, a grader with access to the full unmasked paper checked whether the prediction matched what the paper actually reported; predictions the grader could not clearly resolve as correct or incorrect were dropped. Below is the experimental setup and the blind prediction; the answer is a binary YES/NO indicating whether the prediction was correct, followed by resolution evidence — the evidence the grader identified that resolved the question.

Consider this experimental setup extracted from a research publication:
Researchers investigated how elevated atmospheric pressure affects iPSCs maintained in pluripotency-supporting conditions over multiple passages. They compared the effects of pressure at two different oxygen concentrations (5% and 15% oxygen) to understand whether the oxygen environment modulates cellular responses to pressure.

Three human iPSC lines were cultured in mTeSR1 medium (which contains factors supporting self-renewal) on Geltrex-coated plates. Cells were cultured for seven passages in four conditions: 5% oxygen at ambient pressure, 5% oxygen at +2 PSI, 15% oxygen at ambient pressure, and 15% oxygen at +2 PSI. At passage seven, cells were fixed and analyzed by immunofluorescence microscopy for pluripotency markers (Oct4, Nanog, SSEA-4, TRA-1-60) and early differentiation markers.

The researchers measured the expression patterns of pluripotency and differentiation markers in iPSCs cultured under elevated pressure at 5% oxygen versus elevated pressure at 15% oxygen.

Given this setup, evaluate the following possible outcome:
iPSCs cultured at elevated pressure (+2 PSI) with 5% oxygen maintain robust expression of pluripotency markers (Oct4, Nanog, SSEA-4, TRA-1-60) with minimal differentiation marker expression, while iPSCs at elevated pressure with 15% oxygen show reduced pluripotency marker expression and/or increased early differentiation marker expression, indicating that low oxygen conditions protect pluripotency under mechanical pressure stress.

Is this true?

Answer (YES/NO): NO